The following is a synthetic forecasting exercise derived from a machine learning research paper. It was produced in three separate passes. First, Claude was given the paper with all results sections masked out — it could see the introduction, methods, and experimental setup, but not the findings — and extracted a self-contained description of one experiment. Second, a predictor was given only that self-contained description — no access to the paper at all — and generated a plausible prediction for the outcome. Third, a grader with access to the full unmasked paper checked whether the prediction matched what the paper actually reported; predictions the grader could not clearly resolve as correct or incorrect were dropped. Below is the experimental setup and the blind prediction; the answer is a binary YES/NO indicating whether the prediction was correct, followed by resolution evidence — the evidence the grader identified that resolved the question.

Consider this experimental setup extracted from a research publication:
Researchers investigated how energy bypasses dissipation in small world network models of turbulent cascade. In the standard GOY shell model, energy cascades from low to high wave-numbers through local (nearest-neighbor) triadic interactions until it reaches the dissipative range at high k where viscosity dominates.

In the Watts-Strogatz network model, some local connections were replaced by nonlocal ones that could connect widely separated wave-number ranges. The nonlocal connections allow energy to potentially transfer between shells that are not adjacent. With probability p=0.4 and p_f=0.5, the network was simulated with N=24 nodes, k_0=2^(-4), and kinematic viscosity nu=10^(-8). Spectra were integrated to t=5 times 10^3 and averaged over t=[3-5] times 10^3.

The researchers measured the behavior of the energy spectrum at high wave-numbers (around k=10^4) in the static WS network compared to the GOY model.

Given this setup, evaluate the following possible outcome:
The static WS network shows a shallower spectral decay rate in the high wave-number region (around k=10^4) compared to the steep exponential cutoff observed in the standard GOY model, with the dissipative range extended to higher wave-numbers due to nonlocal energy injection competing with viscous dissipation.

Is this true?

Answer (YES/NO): NO